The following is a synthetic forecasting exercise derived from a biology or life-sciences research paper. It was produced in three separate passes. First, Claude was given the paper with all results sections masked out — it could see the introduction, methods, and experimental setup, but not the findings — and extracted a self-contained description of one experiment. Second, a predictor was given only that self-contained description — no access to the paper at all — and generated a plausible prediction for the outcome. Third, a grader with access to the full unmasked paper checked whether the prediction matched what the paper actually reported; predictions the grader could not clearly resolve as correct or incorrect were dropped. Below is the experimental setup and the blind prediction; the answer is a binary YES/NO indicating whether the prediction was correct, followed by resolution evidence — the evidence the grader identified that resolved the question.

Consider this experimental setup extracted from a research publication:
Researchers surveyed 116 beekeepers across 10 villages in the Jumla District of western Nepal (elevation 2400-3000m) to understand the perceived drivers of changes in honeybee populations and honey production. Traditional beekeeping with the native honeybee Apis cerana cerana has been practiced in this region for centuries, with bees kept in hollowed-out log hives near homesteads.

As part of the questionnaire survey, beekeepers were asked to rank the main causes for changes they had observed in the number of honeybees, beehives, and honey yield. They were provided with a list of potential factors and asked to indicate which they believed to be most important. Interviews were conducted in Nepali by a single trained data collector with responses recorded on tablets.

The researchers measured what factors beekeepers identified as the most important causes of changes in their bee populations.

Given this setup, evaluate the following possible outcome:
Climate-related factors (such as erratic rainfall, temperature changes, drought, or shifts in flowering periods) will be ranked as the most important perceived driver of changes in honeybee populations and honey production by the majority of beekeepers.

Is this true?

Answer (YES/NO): YES